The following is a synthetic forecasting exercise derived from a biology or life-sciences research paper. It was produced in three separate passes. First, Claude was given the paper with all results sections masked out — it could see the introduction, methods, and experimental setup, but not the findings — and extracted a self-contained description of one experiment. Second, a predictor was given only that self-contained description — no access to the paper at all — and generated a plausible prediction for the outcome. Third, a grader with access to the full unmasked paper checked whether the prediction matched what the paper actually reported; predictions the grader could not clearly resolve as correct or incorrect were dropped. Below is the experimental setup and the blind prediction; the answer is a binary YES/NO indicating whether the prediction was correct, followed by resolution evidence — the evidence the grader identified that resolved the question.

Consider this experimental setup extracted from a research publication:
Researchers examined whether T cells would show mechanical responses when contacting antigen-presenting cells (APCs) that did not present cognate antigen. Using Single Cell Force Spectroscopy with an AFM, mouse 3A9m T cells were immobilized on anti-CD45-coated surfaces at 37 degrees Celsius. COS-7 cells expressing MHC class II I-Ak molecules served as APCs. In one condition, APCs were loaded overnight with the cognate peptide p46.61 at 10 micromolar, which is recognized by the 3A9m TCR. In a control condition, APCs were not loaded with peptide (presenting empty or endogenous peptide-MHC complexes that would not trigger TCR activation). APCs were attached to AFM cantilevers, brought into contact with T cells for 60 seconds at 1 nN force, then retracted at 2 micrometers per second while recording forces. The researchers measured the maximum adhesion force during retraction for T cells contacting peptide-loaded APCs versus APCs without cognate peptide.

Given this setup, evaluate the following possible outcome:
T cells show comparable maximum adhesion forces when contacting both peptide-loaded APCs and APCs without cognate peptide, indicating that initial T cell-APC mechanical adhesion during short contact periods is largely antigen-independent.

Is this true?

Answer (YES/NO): NO